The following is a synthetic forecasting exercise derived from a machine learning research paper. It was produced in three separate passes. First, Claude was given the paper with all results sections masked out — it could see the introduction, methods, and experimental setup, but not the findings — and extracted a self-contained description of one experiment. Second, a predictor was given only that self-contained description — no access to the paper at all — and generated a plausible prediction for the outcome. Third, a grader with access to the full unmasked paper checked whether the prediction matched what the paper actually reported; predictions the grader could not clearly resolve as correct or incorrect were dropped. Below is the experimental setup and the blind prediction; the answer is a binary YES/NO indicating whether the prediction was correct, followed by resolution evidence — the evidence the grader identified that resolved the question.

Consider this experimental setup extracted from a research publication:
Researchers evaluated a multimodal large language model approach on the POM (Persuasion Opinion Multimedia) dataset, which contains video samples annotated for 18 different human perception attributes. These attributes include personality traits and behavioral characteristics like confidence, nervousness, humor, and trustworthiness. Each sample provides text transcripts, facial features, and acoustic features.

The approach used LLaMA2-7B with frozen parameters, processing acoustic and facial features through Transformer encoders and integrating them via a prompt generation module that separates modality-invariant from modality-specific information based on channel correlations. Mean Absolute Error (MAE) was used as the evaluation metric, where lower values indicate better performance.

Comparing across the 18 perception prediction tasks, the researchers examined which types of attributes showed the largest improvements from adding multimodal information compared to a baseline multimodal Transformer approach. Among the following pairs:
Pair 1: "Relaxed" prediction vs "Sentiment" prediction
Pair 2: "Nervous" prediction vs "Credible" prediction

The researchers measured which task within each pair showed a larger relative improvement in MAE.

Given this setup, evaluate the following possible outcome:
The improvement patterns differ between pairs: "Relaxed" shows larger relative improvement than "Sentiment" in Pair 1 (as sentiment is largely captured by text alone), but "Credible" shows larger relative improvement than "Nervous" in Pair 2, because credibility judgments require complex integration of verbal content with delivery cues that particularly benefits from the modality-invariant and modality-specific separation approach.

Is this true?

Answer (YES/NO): NO